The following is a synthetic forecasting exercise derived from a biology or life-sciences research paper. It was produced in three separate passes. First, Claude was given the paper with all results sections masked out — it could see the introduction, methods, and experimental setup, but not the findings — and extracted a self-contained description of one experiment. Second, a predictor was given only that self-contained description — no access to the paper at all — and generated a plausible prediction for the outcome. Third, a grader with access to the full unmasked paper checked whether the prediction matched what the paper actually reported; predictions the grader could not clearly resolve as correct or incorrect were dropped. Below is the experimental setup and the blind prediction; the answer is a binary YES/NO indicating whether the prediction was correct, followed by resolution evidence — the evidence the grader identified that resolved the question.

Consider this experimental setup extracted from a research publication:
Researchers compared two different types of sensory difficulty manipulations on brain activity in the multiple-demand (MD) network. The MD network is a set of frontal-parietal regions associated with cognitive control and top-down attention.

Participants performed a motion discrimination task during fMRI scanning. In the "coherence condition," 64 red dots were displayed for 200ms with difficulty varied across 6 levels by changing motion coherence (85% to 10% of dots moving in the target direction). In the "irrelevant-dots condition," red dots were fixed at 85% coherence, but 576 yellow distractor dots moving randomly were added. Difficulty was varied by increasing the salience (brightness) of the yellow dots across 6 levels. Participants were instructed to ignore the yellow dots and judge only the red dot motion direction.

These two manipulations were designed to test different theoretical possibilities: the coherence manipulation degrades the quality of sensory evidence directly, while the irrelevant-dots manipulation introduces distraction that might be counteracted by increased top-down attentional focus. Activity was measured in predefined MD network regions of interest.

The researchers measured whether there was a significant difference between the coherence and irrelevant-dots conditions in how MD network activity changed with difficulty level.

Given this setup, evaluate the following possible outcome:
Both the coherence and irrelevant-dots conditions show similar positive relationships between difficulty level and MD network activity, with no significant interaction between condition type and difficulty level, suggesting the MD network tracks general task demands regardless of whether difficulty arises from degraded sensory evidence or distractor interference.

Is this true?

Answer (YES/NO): NO